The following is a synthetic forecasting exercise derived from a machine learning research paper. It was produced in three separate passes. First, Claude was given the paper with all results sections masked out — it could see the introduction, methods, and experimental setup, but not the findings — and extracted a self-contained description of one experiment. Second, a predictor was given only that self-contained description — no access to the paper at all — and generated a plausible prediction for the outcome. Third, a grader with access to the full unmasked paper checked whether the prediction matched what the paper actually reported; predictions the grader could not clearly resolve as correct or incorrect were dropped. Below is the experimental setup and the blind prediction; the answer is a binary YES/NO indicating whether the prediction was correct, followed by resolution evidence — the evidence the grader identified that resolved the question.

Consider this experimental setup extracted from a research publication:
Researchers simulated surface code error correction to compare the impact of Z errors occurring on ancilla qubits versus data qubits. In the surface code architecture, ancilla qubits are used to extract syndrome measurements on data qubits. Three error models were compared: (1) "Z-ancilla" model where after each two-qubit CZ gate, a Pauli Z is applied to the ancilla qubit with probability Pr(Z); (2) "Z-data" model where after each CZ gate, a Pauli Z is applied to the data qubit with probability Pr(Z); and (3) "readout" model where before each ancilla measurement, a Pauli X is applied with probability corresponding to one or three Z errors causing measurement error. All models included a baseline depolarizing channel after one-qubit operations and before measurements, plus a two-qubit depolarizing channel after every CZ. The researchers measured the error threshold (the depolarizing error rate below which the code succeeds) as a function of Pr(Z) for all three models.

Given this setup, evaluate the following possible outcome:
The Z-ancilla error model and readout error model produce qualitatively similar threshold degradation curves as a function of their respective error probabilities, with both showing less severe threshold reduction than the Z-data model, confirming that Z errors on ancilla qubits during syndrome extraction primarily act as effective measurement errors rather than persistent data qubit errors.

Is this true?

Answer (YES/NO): YES